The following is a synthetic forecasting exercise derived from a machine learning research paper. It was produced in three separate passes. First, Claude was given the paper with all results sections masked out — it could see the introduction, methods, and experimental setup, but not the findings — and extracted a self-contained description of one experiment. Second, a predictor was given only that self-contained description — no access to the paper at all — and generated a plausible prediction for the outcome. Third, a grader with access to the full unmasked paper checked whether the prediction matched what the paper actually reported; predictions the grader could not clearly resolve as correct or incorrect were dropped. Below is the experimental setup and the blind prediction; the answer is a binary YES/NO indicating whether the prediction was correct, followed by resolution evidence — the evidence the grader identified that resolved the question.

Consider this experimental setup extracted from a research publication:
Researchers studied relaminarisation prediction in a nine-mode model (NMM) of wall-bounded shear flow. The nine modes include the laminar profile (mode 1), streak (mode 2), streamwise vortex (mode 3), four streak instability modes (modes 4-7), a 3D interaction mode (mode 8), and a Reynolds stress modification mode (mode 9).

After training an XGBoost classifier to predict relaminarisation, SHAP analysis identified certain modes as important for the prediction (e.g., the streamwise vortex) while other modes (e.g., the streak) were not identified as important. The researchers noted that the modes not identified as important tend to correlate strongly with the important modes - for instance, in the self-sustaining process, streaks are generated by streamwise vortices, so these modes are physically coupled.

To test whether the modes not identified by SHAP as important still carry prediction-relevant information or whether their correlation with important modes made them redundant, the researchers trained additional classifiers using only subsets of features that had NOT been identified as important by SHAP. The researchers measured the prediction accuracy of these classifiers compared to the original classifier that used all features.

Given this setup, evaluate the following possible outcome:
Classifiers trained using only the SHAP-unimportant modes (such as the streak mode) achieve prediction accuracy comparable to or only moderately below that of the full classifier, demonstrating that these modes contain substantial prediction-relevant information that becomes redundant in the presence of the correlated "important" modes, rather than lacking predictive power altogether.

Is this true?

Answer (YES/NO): NO